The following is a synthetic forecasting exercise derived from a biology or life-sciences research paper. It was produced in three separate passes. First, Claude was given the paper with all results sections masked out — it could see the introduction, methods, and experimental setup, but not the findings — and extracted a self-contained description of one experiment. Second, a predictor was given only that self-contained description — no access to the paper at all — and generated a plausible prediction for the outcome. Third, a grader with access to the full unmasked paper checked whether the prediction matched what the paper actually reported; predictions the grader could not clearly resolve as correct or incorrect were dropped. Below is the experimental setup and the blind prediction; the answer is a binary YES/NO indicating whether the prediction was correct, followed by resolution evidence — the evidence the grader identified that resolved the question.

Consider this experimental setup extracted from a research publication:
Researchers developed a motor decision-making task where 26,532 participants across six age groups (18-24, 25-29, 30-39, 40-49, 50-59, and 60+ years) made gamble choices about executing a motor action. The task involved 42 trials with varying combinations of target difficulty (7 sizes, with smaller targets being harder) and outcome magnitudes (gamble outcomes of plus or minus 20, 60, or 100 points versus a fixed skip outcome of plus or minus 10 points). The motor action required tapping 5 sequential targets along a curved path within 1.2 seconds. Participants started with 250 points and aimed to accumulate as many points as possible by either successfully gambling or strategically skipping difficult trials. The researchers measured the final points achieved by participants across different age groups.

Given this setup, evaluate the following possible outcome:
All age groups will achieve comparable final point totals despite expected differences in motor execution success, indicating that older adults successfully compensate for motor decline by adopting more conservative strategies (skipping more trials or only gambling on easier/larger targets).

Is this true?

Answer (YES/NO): NO